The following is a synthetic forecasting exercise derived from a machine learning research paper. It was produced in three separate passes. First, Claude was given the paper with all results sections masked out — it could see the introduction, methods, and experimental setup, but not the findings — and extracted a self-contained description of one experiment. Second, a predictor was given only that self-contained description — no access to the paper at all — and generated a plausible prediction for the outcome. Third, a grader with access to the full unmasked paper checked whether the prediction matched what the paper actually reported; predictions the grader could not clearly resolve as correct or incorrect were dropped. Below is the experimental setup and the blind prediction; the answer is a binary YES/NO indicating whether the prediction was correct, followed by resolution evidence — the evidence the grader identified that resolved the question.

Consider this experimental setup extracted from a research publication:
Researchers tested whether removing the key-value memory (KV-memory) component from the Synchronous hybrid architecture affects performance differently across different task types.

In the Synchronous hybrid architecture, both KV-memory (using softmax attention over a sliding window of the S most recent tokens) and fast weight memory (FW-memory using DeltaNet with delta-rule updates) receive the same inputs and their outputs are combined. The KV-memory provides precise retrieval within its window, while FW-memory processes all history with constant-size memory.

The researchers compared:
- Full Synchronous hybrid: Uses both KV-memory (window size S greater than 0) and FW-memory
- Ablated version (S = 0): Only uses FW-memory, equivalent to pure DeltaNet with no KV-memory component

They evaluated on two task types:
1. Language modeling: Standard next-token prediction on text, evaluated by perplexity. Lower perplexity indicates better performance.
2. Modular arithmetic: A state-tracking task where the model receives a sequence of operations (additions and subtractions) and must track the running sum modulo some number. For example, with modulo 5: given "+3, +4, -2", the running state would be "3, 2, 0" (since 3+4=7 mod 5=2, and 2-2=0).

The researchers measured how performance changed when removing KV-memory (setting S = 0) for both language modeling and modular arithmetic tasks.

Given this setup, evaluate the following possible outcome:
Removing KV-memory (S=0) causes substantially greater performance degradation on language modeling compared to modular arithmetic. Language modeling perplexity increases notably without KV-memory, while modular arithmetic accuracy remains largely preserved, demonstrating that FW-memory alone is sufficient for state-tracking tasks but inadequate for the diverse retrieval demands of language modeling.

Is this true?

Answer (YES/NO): YES